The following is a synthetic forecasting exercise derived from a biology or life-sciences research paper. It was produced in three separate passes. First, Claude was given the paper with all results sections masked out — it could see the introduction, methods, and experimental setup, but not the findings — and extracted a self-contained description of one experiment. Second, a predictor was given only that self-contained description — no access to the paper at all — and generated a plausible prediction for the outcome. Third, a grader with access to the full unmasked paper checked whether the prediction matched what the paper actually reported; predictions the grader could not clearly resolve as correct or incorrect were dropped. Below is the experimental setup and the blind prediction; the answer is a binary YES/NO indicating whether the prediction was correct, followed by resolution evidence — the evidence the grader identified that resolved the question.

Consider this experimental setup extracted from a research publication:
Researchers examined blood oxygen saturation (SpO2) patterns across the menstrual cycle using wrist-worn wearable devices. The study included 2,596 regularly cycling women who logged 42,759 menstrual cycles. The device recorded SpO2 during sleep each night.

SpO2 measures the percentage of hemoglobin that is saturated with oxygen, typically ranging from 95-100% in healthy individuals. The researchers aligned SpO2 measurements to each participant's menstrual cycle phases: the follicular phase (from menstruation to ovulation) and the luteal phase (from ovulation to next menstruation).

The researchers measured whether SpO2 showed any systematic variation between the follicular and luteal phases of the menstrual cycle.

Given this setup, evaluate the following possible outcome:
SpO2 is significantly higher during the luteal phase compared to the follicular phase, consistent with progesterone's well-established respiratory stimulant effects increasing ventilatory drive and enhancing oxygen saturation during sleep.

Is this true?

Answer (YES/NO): NO